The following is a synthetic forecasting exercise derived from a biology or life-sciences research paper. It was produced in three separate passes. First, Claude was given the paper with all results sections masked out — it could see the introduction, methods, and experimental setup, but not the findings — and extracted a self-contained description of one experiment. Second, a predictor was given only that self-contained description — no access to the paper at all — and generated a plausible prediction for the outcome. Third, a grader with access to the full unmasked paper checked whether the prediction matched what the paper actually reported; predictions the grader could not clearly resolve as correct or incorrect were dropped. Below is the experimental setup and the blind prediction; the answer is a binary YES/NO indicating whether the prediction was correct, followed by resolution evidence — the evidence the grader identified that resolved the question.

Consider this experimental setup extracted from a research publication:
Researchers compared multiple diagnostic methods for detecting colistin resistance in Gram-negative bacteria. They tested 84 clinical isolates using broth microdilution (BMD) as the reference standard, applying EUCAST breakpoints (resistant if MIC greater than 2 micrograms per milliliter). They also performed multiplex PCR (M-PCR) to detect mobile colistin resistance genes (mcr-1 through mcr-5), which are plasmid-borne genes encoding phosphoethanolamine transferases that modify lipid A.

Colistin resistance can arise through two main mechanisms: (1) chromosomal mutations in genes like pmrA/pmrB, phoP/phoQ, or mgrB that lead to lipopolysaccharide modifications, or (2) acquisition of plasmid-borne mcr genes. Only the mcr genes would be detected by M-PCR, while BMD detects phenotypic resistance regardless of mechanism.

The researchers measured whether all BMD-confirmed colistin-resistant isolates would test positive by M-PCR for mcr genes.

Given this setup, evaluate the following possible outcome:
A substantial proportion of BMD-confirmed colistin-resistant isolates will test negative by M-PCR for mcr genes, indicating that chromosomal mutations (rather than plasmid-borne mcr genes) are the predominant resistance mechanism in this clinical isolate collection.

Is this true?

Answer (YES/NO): YES